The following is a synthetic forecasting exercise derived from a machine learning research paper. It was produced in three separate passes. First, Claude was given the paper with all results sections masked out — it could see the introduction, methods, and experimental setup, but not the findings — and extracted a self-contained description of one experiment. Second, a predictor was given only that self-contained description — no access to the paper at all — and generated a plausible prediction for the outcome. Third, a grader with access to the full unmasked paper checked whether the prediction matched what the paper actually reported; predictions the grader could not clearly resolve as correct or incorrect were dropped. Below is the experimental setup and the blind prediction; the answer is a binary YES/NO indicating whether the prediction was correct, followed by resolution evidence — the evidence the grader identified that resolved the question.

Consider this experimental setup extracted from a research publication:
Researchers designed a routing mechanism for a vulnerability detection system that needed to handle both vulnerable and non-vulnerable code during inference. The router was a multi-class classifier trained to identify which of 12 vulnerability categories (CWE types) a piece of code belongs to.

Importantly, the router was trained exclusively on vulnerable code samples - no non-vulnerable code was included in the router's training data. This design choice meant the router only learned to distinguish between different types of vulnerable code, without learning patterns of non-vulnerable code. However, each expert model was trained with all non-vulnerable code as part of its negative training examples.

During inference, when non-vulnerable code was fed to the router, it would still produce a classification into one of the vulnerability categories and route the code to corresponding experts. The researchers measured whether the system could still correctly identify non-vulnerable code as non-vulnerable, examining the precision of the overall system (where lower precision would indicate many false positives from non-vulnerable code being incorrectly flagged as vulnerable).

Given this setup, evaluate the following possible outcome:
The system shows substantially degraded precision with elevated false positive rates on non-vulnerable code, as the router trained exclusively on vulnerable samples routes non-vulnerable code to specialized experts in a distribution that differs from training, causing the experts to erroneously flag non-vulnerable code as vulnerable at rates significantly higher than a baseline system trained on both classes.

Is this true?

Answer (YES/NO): NO